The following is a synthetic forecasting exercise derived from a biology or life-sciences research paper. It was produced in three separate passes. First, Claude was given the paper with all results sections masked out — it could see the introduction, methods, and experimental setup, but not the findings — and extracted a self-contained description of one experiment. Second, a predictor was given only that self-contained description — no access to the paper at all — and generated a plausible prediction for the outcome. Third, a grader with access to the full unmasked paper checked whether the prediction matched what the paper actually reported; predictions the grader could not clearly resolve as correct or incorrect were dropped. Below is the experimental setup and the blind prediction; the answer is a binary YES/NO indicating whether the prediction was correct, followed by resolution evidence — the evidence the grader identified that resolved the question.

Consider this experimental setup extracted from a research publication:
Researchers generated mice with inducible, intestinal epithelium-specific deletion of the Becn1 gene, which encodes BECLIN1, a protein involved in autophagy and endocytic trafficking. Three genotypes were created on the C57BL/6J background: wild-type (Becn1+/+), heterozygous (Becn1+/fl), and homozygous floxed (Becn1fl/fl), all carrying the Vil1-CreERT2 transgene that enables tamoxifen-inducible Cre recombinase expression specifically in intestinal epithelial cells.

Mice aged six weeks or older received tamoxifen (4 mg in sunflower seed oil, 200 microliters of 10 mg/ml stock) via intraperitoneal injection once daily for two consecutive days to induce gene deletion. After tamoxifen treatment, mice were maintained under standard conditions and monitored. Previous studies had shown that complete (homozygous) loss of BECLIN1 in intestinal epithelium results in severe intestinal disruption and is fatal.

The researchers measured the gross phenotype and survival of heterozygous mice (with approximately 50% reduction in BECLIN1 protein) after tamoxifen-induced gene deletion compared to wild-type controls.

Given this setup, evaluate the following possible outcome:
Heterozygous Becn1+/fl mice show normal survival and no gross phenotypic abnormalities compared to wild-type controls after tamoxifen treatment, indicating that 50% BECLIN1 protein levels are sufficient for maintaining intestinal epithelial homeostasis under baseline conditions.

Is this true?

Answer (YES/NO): NO